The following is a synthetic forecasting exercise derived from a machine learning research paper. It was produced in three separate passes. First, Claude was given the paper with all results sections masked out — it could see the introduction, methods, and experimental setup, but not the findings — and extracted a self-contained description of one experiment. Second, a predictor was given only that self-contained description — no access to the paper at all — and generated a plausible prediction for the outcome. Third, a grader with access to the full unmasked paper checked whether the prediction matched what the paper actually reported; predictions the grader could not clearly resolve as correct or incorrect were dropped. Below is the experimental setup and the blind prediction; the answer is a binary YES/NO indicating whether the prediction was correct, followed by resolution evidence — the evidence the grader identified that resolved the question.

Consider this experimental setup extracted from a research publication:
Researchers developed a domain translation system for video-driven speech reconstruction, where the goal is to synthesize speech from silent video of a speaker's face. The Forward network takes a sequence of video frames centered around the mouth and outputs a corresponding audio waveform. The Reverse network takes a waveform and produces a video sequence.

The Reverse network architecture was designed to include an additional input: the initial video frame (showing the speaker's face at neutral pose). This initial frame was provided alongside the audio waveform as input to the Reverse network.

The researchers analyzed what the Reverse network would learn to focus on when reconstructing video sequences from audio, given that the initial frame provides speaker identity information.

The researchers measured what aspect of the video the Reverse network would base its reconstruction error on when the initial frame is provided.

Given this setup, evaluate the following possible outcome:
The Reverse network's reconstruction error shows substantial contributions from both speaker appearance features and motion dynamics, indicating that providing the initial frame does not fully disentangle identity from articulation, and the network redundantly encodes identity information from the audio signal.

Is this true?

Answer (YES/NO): NO